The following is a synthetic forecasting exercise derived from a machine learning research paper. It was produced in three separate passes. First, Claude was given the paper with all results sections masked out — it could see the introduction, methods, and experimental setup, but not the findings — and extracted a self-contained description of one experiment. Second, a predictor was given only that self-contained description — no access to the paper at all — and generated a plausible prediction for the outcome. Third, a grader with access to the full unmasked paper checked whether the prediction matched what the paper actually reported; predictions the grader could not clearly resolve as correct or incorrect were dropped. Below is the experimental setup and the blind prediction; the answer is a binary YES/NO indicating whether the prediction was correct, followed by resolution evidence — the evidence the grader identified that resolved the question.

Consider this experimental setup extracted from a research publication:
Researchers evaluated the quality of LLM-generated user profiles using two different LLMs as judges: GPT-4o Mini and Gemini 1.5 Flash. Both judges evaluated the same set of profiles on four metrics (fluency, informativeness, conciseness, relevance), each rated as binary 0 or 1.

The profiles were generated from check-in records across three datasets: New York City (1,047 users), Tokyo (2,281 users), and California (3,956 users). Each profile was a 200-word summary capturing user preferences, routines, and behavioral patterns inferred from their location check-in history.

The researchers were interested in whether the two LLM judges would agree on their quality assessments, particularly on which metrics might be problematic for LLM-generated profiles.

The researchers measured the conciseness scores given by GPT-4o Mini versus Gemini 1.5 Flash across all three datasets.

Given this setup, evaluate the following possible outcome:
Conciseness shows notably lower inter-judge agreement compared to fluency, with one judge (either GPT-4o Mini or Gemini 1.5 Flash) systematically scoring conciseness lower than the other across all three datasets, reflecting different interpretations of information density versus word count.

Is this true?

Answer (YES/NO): YES